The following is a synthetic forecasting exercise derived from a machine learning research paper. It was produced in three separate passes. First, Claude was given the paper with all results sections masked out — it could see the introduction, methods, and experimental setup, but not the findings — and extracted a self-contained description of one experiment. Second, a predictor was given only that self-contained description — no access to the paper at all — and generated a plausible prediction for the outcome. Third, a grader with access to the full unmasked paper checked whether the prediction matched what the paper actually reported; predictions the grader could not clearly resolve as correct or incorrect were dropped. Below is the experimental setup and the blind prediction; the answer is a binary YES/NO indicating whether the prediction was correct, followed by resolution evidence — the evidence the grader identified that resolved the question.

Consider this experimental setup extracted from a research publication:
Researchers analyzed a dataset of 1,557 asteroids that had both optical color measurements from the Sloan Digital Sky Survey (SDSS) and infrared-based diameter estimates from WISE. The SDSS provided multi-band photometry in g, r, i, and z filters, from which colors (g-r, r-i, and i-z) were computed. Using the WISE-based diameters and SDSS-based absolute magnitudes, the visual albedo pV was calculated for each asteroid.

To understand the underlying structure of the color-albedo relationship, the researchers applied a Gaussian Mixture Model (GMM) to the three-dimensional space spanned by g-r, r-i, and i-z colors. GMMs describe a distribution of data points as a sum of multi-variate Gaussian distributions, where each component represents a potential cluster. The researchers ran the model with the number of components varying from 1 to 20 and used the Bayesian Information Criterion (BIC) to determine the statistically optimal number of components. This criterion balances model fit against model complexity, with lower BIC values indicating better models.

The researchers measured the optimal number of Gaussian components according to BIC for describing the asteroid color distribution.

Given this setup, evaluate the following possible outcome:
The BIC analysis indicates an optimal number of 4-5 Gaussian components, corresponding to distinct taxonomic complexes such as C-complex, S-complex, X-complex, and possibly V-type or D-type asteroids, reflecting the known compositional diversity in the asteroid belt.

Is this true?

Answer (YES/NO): YES